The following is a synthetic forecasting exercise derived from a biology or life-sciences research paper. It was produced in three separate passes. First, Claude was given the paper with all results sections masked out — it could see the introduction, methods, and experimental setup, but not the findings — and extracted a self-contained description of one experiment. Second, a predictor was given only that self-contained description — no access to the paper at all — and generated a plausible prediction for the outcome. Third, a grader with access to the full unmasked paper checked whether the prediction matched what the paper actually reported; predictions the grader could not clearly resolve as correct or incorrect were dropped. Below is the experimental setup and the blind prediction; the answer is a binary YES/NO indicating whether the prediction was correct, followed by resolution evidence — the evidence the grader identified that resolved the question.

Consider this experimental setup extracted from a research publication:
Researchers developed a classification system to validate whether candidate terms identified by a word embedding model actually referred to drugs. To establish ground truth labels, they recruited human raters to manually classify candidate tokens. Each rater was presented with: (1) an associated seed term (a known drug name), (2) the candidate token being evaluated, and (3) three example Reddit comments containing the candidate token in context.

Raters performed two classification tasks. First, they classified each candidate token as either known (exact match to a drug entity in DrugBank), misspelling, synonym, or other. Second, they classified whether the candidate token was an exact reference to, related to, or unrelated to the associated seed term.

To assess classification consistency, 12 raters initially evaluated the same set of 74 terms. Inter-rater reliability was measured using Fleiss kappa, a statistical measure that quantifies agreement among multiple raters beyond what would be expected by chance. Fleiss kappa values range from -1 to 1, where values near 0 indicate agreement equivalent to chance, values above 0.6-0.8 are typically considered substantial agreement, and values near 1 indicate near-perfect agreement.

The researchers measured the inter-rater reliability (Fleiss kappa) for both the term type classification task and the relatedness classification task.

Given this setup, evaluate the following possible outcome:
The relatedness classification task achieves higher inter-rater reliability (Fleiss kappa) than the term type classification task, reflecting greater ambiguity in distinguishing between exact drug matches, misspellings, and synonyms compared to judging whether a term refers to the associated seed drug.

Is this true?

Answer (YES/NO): NO